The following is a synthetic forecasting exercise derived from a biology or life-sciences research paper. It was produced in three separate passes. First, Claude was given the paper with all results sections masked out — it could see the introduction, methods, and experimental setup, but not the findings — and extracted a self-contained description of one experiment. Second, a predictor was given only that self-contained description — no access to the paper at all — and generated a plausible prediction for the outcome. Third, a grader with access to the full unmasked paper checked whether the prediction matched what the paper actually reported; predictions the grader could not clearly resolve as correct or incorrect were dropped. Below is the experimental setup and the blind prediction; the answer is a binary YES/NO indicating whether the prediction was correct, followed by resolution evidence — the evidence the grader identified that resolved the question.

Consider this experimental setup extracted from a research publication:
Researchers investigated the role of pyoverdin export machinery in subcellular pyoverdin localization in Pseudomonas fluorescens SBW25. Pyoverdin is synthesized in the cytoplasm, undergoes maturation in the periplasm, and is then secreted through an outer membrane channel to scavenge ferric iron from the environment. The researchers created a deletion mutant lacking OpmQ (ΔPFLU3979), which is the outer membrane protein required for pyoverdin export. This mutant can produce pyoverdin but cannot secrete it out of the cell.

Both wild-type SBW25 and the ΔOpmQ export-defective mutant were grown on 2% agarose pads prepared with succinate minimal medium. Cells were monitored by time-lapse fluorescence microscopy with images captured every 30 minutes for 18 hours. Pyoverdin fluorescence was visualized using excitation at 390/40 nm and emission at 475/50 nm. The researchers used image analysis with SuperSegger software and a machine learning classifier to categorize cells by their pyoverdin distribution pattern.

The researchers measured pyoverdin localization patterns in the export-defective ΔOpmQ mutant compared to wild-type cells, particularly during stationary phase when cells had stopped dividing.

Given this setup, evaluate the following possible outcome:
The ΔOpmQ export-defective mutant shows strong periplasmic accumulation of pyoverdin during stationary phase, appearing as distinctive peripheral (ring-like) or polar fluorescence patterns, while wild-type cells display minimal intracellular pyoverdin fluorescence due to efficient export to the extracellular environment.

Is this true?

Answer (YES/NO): NO